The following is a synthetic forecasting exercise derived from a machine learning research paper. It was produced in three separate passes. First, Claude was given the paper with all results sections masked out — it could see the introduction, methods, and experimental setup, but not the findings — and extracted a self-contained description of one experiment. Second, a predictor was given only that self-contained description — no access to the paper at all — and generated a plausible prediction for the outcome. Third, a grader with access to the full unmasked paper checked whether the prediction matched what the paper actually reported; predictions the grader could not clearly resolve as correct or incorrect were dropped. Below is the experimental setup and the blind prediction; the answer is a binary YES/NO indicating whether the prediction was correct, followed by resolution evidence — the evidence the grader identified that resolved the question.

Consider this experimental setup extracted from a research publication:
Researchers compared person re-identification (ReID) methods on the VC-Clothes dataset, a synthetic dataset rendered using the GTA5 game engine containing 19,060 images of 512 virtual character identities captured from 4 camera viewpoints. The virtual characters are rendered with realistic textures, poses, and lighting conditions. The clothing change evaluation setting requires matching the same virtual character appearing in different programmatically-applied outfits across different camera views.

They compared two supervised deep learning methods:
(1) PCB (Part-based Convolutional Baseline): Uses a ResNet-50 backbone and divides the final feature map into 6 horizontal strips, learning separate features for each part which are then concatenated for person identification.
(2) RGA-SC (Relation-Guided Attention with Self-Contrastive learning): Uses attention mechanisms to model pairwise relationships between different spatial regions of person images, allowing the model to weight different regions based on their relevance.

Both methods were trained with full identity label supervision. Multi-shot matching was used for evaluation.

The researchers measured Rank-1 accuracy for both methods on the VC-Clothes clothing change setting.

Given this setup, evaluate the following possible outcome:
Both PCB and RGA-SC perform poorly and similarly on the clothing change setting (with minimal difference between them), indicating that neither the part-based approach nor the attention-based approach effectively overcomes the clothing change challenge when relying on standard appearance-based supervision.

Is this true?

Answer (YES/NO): NO